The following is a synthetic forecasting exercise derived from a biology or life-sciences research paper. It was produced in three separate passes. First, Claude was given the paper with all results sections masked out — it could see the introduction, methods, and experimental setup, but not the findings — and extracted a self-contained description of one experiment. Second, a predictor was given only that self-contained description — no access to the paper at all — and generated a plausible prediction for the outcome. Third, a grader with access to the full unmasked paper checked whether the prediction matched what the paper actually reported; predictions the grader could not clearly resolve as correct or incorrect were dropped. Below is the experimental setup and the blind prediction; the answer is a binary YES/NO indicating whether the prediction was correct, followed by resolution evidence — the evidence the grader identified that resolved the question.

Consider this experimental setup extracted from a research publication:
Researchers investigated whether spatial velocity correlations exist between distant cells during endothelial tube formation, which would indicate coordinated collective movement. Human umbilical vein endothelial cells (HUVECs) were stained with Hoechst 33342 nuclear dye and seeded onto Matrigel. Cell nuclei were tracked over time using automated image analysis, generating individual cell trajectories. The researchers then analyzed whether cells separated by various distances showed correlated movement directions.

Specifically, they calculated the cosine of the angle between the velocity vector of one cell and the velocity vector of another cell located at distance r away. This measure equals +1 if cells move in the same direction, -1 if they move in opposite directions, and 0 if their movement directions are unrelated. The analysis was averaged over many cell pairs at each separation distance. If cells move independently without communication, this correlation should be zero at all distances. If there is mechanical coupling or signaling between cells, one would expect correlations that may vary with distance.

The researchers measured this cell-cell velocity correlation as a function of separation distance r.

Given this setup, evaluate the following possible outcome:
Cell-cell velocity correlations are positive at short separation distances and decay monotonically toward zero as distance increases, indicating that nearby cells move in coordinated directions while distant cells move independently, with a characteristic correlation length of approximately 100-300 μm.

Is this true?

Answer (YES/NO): YES